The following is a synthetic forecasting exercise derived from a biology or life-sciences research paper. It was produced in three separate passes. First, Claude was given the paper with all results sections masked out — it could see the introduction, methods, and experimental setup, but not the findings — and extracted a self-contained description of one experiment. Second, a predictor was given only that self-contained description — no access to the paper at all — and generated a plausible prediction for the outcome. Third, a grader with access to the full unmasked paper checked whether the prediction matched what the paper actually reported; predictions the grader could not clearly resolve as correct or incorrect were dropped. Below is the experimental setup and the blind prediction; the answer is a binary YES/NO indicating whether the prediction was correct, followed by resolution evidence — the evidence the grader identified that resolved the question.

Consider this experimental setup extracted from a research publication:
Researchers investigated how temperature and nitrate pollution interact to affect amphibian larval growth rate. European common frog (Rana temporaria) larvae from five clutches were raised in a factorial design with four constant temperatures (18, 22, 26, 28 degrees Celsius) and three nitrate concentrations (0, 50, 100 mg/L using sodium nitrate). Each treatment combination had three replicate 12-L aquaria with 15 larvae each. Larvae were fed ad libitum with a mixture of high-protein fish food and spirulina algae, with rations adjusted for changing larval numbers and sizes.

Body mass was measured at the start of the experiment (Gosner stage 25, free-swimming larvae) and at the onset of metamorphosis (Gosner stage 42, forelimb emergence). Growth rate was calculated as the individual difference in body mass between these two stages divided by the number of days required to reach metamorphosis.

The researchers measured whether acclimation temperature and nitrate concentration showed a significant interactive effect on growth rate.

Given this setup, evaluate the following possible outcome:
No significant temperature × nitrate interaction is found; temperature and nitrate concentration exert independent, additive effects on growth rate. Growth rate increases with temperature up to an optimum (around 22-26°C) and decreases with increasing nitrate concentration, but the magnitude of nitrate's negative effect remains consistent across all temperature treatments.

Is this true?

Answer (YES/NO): NO